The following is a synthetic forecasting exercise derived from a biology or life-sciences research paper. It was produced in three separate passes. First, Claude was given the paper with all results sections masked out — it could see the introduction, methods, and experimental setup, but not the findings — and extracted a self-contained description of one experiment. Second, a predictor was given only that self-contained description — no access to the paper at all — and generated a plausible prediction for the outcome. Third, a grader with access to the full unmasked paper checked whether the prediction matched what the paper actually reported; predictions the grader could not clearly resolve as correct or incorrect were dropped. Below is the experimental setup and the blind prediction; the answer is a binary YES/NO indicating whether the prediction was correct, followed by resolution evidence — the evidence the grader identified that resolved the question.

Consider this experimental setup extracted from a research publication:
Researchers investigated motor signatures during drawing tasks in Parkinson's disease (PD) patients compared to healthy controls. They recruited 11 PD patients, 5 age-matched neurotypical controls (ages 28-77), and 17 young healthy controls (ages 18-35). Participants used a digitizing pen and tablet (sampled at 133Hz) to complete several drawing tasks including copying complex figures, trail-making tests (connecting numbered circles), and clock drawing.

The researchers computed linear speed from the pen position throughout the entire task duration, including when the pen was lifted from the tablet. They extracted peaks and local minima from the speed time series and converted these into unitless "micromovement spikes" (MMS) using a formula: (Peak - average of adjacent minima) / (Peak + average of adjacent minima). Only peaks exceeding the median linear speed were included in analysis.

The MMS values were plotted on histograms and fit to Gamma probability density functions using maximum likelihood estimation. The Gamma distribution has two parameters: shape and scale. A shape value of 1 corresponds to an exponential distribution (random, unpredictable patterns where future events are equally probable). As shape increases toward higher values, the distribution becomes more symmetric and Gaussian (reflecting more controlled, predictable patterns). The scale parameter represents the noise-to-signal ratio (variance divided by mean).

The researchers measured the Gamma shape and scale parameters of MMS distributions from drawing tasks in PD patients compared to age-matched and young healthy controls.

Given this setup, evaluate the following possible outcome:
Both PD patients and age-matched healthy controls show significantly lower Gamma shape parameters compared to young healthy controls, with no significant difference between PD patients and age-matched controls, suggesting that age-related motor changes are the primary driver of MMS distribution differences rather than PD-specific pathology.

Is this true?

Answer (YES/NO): NO